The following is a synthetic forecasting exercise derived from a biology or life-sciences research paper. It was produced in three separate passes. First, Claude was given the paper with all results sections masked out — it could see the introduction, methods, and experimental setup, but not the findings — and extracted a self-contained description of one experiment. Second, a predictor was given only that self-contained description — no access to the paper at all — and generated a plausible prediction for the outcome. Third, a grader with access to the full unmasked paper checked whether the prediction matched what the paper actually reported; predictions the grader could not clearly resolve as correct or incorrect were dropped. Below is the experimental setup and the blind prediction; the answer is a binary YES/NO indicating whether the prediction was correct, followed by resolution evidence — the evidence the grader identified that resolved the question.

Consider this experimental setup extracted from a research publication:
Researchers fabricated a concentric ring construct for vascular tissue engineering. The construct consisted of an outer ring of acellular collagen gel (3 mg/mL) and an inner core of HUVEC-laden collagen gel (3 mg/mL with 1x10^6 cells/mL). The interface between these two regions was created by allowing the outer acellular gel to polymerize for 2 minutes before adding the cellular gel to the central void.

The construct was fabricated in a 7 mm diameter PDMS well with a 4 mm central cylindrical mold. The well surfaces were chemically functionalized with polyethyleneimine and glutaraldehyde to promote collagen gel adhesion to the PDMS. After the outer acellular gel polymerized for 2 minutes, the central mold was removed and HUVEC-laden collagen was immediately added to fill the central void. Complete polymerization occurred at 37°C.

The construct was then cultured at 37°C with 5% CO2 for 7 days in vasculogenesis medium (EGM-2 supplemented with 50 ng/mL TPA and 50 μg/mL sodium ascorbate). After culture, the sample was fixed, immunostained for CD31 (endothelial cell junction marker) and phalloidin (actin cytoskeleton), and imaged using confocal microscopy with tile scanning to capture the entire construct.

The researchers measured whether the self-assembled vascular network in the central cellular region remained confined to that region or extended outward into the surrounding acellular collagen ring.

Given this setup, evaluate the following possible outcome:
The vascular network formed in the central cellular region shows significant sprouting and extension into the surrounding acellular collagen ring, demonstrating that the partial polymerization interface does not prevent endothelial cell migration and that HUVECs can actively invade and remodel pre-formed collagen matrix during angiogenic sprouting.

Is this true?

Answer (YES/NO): NO